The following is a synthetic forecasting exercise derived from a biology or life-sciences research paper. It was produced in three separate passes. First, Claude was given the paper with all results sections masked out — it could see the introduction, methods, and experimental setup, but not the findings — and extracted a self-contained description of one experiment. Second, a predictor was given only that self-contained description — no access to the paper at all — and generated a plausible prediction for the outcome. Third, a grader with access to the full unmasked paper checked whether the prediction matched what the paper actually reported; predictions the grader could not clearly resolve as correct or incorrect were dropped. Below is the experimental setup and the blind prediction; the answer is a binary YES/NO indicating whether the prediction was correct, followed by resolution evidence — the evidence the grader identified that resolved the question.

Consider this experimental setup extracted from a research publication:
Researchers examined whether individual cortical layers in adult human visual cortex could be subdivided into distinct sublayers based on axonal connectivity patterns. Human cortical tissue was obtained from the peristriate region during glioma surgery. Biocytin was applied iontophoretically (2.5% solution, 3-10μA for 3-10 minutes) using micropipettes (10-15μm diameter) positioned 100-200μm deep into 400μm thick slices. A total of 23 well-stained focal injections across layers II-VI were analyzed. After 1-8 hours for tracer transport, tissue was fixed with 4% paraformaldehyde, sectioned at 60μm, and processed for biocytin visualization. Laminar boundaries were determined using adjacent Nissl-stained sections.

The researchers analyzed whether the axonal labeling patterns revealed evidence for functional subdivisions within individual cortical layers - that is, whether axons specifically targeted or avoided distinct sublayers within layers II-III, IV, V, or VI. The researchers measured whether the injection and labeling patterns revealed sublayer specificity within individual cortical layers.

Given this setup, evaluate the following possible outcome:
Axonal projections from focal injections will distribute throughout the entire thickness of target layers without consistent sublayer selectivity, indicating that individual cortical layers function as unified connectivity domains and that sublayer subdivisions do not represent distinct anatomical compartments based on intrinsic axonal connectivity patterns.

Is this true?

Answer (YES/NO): YES